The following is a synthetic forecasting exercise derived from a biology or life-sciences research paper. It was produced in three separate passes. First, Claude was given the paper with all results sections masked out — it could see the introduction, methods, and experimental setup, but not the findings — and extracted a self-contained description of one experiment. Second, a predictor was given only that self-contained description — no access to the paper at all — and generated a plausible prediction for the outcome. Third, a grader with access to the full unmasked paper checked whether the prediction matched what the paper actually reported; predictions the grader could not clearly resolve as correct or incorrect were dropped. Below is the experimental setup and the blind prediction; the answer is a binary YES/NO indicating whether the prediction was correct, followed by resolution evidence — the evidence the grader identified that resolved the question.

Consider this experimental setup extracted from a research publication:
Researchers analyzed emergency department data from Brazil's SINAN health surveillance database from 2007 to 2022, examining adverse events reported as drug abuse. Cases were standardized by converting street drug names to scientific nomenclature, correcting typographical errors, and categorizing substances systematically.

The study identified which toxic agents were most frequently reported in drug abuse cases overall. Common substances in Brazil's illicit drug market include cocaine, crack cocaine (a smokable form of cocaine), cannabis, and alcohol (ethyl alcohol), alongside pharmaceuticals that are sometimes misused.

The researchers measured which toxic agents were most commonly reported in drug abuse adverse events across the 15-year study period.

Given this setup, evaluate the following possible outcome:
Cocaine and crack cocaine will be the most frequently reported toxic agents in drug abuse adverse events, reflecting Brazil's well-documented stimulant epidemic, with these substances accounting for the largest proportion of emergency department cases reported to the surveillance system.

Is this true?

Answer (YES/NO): NO